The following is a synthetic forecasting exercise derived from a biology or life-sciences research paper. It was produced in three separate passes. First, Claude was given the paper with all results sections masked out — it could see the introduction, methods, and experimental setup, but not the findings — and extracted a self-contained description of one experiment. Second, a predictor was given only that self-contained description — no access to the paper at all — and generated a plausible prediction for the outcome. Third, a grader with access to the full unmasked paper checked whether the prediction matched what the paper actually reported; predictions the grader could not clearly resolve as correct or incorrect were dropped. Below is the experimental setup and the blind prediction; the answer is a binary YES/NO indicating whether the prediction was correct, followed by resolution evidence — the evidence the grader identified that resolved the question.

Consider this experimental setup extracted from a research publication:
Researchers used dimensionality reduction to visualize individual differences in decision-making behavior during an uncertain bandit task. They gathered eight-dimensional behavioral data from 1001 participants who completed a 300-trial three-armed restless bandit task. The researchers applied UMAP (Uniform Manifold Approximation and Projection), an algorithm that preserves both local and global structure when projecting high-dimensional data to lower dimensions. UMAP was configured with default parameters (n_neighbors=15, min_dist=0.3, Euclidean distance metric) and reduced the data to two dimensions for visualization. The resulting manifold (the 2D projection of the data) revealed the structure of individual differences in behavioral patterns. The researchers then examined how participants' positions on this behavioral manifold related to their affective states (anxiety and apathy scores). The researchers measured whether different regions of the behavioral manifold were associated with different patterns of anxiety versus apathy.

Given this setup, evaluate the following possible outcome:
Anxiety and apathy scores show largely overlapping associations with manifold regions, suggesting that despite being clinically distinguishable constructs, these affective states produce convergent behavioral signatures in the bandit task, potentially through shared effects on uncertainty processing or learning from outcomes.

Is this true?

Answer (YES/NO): NO